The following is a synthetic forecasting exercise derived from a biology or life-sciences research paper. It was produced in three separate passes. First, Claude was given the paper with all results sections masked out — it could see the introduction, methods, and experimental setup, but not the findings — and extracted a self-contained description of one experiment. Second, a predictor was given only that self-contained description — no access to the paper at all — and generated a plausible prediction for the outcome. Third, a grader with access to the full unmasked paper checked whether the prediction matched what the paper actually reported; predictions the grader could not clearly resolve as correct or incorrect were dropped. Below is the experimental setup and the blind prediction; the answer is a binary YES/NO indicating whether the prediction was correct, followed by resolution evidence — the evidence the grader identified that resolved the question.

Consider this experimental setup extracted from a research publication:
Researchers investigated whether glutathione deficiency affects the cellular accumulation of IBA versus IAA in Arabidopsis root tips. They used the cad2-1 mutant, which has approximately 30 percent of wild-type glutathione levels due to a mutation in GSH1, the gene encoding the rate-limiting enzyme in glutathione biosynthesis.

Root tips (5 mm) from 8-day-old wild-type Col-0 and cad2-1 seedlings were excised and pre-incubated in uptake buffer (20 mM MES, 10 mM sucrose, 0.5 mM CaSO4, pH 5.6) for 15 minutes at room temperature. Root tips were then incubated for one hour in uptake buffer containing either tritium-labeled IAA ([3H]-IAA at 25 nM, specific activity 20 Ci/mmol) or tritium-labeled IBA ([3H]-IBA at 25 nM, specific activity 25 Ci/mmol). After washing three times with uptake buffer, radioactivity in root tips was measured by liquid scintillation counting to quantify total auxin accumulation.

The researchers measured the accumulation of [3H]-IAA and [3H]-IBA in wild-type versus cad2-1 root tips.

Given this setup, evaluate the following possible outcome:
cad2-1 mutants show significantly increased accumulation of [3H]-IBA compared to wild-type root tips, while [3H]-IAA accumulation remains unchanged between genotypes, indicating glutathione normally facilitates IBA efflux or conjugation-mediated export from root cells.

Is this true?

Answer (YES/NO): NO